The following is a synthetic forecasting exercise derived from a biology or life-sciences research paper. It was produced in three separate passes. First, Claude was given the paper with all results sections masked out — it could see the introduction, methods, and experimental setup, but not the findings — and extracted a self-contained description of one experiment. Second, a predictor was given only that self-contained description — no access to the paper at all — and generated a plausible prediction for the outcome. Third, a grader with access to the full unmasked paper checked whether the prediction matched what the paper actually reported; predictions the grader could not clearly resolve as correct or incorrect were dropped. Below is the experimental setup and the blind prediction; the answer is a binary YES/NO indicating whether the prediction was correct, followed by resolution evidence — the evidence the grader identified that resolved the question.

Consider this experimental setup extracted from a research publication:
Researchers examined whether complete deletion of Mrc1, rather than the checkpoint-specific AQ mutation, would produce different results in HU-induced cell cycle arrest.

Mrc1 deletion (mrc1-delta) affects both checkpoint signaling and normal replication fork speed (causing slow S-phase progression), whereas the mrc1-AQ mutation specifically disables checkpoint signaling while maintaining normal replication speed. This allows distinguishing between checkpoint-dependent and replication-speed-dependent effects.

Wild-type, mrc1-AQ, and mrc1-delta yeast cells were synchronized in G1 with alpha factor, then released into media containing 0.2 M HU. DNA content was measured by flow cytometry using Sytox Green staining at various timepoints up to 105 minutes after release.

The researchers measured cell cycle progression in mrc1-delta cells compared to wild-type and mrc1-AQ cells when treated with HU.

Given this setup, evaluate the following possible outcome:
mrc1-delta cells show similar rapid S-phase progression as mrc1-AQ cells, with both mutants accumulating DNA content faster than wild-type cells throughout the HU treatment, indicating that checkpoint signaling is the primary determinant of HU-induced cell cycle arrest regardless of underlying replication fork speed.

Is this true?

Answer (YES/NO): NO